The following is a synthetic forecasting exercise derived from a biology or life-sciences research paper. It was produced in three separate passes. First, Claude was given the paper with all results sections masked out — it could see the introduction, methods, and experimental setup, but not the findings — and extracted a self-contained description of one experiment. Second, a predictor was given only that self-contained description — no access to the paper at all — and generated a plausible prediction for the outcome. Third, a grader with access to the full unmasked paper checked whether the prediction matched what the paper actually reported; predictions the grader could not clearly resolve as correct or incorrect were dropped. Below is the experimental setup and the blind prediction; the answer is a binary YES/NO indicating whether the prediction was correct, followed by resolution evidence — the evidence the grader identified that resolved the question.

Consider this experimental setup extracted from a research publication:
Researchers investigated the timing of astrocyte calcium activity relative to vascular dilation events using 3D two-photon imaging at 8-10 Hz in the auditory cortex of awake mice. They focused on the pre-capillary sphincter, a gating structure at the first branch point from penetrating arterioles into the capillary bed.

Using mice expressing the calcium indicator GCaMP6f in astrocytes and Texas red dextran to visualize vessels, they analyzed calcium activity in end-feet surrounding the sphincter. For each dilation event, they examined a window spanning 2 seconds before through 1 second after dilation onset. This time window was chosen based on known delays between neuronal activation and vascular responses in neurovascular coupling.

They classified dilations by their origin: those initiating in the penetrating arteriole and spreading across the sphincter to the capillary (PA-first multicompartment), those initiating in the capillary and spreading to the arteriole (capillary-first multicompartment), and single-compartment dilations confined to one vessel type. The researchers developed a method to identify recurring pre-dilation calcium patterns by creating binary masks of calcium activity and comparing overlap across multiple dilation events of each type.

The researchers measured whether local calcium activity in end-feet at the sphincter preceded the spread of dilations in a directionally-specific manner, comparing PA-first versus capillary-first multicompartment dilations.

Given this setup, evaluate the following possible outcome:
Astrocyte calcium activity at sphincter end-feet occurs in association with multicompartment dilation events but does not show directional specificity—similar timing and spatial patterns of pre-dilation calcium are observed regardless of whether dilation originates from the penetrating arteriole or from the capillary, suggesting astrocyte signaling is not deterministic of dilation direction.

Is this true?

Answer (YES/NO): YES